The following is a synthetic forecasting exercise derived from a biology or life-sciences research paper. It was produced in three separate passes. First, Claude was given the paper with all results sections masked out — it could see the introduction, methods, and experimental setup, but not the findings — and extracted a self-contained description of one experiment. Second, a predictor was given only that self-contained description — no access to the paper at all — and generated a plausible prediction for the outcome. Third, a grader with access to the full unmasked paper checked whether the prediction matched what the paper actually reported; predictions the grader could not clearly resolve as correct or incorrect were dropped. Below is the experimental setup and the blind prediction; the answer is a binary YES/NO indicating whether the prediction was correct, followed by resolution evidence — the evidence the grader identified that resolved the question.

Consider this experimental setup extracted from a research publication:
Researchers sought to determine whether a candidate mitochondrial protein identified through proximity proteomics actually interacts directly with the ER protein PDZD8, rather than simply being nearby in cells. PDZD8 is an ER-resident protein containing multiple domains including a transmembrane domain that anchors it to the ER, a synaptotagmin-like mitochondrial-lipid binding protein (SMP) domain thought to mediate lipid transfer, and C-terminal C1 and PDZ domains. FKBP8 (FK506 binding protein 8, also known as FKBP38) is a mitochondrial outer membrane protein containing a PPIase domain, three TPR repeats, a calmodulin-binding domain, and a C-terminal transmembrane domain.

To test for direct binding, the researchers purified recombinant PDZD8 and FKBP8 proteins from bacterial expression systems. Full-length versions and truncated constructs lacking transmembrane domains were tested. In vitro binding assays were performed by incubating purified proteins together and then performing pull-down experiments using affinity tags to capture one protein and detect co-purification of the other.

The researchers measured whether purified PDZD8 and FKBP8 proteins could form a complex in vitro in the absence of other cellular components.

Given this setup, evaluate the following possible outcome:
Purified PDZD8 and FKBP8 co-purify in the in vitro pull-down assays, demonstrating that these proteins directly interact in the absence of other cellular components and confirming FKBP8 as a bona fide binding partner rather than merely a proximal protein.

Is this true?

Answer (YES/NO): YES